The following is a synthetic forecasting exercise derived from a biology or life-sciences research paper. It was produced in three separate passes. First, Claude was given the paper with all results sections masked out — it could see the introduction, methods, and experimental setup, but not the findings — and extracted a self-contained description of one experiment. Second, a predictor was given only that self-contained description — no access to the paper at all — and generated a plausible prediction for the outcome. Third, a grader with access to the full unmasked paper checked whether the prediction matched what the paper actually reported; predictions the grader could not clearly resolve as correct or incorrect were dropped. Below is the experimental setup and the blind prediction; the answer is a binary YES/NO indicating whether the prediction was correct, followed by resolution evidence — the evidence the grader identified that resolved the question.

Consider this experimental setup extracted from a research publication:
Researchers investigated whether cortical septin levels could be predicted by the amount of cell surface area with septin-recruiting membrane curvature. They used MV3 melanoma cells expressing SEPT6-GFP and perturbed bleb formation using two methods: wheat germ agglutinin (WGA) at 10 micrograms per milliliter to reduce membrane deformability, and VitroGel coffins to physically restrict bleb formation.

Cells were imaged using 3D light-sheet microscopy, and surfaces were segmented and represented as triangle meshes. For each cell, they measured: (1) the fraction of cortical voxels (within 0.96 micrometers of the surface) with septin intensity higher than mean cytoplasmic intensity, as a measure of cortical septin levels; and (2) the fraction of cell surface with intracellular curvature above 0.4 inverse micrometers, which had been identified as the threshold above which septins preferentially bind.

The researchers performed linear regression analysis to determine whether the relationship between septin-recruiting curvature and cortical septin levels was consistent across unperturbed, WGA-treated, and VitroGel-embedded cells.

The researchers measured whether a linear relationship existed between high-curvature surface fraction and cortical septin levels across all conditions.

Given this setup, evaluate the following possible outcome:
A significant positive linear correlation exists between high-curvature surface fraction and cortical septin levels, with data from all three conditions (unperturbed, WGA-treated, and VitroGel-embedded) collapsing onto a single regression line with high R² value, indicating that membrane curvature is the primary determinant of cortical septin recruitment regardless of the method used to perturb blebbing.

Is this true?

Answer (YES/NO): NO